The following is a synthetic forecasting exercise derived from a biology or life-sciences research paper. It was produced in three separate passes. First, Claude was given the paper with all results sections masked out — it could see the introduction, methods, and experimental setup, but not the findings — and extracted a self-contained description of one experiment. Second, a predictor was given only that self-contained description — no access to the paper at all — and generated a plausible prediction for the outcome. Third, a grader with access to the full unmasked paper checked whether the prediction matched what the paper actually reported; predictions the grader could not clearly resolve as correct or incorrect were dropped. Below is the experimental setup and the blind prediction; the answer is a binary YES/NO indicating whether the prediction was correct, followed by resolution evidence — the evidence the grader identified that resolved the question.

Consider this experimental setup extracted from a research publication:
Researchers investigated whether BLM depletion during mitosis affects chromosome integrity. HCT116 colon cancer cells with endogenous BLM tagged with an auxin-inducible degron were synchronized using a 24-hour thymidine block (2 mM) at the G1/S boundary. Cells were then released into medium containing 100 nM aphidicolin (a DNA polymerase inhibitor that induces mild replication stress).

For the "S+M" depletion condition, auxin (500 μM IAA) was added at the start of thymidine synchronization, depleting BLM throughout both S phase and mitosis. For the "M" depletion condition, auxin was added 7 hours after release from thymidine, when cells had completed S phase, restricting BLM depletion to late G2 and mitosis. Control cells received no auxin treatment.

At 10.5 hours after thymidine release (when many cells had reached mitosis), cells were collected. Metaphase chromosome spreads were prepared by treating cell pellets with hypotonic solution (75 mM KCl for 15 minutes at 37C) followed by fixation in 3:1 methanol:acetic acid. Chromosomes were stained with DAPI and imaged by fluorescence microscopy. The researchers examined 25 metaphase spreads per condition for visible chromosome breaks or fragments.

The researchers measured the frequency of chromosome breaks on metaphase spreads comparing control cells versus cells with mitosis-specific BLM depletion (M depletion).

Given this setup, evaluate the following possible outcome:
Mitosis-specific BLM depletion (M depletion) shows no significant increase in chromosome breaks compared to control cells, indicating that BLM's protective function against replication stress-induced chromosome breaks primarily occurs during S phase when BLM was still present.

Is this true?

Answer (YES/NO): YES